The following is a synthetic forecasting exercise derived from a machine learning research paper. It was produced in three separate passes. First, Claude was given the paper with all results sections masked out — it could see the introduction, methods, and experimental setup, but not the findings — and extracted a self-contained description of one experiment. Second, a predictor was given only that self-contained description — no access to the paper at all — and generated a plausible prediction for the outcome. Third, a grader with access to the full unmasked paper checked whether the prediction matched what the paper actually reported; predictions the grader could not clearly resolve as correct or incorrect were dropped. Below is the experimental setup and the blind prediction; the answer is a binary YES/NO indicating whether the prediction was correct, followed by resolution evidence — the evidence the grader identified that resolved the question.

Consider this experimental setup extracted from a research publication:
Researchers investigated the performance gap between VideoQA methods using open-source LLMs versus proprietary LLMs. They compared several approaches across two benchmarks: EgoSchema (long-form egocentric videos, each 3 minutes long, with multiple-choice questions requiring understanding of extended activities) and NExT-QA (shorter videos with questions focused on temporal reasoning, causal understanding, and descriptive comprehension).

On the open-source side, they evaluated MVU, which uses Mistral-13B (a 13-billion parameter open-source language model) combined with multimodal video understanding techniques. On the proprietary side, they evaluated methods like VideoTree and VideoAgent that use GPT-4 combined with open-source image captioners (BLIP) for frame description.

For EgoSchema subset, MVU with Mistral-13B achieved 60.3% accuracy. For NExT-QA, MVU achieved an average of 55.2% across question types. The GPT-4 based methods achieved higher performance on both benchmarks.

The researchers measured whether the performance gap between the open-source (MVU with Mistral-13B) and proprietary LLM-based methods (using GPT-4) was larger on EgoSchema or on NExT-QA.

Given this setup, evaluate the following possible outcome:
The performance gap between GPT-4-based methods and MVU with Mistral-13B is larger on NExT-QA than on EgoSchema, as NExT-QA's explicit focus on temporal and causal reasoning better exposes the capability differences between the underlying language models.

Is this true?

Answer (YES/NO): YES